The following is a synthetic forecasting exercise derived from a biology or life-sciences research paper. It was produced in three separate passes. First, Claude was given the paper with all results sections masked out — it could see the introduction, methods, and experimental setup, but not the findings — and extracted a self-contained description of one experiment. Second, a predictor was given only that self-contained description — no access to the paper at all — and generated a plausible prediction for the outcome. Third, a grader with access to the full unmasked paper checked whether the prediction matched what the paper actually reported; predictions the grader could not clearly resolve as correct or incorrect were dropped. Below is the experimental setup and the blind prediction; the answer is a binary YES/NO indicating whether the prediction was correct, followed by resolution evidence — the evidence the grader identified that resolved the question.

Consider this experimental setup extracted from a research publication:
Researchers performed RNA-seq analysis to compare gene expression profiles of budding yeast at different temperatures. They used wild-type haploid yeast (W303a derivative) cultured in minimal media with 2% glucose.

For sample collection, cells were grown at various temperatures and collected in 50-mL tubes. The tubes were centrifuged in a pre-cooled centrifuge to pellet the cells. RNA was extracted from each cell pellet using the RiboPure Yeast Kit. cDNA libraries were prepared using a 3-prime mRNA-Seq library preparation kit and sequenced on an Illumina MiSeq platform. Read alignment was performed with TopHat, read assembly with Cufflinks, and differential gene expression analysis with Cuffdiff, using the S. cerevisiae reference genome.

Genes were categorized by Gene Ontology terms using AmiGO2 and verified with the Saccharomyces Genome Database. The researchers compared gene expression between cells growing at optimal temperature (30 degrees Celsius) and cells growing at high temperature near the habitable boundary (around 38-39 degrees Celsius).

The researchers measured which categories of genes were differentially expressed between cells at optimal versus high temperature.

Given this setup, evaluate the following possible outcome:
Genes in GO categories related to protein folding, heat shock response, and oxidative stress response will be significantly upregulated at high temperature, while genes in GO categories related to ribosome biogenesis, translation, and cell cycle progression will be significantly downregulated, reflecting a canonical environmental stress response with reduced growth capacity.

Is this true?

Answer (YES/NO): NO